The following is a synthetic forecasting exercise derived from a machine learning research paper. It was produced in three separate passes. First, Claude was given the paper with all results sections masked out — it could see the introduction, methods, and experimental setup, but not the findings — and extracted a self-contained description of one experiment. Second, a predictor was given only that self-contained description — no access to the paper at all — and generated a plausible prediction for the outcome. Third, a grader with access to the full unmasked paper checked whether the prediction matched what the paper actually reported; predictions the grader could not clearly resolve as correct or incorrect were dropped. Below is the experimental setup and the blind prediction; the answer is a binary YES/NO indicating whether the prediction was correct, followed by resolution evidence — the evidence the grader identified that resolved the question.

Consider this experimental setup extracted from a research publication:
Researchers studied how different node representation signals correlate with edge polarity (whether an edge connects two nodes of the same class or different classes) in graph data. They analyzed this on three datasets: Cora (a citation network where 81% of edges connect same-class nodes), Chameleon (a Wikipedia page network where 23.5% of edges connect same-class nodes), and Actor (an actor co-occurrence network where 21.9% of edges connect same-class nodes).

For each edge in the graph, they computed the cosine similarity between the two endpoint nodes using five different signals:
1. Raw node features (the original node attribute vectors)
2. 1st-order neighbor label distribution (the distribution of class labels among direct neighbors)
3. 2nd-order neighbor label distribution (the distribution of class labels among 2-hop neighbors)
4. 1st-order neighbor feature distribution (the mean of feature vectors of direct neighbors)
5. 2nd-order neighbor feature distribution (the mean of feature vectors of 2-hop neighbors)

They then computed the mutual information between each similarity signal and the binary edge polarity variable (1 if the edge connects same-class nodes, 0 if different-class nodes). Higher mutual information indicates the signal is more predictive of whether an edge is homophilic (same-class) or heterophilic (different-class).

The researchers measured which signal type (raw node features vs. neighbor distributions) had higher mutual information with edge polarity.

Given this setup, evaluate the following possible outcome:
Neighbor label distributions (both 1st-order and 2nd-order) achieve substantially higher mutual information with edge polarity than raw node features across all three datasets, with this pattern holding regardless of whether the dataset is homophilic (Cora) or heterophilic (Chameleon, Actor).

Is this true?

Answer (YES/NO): YES